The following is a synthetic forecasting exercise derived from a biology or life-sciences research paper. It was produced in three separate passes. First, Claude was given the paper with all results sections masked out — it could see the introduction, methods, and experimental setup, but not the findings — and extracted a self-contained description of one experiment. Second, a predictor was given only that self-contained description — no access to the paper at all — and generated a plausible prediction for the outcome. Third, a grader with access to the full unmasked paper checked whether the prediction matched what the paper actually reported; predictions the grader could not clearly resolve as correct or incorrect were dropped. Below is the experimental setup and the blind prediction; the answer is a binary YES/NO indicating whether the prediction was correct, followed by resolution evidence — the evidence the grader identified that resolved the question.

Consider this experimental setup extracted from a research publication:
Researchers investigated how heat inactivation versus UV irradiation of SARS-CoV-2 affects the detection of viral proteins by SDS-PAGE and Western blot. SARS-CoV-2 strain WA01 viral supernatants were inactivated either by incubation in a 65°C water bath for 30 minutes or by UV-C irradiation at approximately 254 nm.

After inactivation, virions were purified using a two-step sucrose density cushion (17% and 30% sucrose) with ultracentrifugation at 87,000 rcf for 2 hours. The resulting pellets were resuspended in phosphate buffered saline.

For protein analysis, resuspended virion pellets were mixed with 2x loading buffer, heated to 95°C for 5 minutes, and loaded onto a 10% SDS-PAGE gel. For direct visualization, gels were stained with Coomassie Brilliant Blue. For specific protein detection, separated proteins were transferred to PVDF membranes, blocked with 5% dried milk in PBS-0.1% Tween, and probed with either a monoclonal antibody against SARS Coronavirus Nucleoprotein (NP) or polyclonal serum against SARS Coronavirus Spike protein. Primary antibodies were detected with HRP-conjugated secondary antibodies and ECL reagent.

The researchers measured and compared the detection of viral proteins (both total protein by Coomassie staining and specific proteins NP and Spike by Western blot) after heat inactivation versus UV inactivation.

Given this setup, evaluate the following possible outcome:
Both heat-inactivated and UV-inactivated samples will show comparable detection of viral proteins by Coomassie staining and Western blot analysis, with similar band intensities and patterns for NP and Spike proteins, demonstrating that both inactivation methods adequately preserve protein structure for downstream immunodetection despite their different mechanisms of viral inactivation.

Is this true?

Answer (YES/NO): NO